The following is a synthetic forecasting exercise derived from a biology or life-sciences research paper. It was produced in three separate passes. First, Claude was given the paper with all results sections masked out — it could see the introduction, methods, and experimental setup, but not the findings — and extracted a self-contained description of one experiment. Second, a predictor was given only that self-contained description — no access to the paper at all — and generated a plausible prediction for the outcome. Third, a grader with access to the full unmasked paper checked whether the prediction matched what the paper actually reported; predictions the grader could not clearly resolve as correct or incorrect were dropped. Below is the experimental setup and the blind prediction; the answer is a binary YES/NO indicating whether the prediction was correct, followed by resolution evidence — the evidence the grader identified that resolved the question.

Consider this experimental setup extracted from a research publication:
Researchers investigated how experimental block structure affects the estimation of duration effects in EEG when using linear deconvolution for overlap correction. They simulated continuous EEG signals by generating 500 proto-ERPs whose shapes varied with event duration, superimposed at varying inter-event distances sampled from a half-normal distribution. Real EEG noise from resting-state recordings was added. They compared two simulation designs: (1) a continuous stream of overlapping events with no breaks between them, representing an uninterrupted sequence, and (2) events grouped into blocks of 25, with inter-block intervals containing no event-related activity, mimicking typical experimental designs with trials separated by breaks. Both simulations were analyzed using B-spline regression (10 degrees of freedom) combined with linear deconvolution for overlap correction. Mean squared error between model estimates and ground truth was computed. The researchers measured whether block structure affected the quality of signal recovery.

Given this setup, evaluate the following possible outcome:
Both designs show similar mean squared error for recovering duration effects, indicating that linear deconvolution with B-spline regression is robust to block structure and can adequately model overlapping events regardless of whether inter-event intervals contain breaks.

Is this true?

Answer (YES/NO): NO